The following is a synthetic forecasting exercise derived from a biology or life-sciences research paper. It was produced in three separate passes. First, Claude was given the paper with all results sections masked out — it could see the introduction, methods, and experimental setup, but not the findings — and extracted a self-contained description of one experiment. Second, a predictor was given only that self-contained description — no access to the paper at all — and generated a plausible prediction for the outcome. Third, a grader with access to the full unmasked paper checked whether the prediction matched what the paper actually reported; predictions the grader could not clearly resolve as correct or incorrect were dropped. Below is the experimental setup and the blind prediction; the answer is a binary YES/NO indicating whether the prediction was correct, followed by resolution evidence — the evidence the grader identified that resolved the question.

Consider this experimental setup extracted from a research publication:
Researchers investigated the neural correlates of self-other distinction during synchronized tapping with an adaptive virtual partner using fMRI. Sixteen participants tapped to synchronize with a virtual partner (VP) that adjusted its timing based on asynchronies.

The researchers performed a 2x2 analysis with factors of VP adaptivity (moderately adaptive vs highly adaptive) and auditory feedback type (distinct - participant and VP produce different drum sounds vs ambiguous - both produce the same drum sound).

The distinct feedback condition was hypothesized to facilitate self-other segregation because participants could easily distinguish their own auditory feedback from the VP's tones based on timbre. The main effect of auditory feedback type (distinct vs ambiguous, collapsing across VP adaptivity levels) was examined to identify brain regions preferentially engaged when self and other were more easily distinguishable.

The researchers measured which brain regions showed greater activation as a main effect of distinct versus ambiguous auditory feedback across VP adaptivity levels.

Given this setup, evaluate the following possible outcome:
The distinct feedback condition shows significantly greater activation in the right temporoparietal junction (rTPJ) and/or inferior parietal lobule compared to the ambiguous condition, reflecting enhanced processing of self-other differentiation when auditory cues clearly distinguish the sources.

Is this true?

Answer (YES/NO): YES